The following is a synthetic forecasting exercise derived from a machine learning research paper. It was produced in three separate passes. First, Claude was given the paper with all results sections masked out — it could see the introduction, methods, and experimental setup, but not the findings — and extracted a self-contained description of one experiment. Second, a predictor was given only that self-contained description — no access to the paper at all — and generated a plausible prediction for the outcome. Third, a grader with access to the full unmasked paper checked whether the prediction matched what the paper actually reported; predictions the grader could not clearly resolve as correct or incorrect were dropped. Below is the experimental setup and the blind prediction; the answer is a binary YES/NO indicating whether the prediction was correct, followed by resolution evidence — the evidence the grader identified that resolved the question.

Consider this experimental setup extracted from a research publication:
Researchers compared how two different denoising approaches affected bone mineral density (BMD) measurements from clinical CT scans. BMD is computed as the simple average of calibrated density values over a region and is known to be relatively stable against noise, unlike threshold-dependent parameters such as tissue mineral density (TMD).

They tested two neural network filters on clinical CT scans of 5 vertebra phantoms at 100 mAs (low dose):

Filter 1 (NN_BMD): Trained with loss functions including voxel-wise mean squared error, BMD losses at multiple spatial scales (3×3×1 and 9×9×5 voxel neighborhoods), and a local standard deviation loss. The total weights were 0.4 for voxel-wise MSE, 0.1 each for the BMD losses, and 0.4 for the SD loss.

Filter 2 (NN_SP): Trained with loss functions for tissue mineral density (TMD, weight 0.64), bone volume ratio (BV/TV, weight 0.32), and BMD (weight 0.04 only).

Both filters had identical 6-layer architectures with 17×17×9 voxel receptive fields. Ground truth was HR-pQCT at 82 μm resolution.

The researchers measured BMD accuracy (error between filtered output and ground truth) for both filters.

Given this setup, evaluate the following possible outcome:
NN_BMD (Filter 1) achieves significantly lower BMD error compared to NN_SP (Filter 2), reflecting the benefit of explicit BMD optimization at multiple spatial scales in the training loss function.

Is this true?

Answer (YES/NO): NO